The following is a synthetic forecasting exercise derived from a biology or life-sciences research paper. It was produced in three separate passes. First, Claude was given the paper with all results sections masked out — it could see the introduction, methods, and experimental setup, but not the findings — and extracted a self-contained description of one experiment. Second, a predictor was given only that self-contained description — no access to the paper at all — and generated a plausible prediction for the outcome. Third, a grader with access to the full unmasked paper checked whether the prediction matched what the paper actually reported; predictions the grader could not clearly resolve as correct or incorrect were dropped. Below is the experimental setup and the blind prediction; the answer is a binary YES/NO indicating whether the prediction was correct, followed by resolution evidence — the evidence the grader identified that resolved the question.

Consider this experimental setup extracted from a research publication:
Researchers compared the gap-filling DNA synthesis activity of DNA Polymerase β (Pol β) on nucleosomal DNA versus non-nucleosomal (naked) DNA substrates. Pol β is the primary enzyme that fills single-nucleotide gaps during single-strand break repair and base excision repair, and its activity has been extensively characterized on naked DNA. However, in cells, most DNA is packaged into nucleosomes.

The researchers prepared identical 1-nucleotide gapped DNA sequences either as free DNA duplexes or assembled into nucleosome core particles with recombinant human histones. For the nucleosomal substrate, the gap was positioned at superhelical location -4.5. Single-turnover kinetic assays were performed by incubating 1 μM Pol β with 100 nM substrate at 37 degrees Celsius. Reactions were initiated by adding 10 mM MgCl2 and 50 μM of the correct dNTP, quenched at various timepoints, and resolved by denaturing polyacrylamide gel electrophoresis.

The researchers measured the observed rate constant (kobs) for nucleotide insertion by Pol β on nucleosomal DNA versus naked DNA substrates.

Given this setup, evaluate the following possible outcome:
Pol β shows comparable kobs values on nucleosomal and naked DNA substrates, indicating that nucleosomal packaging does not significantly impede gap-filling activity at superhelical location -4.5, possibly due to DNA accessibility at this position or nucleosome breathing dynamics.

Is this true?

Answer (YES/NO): NO